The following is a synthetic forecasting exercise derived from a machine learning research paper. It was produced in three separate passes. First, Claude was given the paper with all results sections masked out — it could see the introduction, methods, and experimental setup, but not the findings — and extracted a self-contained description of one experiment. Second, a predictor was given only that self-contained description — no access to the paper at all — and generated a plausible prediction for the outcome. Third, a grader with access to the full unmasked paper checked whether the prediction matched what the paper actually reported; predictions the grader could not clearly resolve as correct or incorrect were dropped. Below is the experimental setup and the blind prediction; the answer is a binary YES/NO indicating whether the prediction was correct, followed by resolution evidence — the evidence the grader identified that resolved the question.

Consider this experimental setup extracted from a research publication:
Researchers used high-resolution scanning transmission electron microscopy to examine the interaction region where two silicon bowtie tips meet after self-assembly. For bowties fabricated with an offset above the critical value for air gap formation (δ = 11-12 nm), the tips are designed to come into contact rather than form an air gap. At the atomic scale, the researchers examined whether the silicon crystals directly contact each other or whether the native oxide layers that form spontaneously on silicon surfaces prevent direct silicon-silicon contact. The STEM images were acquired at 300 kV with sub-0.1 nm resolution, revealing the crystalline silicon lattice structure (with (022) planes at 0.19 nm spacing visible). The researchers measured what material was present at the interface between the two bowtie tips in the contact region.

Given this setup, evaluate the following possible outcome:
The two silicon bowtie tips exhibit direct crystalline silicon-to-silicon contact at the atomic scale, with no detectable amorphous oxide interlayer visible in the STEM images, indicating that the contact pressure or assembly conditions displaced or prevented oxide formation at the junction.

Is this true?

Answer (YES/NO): NO